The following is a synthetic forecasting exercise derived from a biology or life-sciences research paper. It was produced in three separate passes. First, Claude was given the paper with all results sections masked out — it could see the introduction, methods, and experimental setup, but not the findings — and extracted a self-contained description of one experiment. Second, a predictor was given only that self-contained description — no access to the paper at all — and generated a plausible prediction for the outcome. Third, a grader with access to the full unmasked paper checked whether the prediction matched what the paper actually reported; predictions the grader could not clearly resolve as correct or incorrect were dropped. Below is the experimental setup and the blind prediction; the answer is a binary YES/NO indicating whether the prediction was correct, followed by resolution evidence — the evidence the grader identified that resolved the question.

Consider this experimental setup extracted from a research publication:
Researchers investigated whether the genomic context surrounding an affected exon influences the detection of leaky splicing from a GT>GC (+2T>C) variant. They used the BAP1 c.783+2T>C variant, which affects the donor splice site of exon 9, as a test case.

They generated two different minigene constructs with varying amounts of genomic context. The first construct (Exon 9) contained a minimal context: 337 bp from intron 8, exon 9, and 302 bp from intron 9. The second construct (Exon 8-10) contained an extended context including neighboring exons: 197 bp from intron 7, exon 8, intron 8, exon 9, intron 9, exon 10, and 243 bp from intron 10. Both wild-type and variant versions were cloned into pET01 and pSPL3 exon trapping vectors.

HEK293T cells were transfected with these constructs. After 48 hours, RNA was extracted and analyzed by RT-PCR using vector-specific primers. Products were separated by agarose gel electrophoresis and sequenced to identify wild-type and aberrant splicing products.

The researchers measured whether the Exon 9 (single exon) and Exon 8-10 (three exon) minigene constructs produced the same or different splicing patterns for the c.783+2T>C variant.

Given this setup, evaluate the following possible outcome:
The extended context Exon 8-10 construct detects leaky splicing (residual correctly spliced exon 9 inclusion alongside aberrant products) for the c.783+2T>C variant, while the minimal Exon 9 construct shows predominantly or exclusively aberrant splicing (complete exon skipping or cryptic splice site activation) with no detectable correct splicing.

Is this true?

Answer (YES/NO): NO